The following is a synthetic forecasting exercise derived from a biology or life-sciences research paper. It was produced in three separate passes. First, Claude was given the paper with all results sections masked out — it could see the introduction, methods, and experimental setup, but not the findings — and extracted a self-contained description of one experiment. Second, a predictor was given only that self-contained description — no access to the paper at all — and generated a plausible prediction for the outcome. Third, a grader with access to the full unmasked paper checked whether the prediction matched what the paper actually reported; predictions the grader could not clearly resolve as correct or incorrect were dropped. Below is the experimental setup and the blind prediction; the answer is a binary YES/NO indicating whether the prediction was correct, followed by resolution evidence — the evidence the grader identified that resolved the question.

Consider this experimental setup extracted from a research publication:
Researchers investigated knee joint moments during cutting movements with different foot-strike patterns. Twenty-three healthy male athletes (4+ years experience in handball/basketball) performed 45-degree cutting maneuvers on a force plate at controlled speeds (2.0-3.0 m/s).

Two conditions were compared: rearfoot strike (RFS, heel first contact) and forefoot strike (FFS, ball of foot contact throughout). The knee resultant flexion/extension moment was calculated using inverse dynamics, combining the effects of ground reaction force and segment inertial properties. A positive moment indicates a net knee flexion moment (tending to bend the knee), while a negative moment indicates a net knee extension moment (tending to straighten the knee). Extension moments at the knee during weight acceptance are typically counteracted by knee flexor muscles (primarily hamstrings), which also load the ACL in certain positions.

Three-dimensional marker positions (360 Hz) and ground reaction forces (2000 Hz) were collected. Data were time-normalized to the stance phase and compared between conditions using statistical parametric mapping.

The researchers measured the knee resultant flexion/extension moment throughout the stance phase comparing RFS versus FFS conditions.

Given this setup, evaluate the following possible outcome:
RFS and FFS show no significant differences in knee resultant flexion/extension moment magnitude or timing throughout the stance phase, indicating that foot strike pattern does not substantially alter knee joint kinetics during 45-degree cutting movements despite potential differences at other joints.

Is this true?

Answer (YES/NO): NO